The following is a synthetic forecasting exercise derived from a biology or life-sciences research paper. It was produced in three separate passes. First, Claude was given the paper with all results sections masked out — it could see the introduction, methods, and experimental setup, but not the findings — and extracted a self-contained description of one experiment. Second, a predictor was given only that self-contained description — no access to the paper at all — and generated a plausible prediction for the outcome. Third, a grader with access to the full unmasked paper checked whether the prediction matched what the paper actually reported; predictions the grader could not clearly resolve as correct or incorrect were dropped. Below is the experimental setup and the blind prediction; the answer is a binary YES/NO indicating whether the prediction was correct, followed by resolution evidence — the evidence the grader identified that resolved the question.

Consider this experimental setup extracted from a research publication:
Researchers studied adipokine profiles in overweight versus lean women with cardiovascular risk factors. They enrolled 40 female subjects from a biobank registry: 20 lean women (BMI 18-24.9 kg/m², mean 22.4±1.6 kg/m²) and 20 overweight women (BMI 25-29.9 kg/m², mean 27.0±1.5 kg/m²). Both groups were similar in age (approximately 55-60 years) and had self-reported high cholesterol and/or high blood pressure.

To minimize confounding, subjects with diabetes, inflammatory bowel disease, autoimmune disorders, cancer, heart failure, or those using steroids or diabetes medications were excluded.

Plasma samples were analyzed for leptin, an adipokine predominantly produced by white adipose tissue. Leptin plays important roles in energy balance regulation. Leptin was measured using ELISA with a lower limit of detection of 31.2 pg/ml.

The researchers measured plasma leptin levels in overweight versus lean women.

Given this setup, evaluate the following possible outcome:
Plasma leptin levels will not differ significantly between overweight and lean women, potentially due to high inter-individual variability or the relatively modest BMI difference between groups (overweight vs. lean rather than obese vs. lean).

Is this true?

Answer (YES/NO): NO